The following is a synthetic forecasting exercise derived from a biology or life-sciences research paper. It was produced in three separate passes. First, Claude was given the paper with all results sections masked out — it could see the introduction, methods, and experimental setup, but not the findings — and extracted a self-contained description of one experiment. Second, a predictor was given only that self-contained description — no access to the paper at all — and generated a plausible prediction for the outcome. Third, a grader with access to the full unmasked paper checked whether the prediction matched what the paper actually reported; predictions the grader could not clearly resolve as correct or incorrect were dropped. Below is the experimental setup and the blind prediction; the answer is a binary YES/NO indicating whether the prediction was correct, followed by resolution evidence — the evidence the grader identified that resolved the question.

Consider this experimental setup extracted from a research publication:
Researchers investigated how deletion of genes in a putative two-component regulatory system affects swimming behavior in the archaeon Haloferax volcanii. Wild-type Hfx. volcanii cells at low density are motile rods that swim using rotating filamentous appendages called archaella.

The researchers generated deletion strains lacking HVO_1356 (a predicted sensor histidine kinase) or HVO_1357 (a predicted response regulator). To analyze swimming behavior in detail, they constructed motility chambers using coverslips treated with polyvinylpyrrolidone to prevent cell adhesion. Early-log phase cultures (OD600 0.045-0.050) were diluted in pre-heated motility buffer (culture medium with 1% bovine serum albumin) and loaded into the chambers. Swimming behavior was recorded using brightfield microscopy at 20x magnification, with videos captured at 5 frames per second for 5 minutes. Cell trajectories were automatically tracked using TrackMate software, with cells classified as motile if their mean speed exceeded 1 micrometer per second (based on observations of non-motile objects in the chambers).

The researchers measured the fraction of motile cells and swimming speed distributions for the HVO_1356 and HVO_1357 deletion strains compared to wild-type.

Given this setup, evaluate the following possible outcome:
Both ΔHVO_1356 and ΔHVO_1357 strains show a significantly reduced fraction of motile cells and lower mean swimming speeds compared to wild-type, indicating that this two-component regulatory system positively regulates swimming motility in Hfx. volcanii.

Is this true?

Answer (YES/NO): NO